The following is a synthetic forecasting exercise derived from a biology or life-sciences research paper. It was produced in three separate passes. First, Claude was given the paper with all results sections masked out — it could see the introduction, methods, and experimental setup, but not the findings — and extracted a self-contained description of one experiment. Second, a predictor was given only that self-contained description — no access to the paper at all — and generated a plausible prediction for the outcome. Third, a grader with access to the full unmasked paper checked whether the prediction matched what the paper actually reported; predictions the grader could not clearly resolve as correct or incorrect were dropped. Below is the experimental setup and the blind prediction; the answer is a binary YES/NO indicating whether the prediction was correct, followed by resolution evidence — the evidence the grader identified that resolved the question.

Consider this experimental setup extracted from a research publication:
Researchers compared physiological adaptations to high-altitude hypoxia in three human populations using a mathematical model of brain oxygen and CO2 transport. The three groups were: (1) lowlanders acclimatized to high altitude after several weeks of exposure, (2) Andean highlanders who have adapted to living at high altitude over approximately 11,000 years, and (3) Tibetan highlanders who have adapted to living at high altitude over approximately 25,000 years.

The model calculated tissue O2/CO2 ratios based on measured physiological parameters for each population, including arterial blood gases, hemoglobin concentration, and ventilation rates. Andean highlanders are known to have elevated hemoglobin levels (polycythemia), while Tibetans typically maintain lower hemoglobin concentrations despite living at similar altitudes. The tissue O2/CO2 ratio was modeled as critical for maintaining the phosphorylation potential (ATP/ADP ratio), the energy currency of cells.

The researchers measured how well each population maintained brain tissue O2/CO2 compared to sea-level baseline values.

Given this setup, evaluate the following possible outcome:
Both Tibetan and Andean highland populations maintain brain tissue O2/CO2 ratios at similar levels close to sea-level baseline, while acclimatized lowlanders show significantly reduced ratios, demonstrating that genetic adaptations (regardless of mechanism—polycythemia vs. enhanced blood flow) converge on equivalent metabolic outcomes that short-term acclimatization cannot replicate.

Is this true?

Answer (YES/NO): NO